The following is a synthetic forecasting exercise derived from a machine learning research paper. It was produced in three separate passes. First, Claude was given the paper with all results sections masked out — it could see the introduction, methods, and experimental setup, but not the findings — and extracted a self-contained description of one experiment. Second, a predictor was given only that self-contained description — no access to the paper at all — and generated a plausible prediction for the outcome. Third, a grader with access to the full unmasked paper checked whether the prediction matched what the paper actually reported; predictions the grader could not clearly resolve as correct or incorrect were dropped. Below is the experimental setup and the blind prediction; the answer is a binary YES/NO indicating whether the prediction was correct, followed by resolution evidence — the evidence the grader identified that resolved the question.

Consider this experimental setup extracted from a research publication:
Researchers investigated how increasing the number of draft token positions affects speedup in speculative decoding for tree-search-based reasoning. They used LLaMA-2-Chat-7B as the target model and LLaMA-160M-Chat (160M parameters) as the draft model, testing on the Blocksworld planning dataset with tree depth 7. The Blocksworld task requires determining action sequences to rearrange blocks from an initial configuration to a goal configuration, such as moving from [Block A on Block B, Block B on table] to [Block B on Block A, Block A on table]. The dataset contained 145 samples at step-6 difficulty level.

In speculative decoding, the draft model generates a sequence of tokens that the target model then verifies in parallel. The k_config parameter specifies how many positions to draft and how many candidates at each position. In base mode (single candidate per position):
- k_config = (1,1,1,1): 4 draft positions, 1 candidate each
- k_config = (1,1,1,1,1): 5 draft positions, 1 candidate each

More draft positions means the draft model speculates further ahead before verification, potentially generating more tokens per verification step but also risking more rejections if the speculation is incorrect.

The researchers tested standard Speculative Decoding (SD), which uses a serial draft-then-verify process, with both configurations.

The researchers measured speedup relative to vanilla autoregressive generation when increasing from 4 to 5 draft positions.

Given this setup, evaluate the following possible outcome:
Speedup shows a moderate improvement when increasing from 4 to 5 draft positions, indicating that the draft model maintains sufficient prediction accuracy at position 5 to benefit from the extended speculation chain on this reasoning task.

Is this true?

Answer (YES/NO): YES